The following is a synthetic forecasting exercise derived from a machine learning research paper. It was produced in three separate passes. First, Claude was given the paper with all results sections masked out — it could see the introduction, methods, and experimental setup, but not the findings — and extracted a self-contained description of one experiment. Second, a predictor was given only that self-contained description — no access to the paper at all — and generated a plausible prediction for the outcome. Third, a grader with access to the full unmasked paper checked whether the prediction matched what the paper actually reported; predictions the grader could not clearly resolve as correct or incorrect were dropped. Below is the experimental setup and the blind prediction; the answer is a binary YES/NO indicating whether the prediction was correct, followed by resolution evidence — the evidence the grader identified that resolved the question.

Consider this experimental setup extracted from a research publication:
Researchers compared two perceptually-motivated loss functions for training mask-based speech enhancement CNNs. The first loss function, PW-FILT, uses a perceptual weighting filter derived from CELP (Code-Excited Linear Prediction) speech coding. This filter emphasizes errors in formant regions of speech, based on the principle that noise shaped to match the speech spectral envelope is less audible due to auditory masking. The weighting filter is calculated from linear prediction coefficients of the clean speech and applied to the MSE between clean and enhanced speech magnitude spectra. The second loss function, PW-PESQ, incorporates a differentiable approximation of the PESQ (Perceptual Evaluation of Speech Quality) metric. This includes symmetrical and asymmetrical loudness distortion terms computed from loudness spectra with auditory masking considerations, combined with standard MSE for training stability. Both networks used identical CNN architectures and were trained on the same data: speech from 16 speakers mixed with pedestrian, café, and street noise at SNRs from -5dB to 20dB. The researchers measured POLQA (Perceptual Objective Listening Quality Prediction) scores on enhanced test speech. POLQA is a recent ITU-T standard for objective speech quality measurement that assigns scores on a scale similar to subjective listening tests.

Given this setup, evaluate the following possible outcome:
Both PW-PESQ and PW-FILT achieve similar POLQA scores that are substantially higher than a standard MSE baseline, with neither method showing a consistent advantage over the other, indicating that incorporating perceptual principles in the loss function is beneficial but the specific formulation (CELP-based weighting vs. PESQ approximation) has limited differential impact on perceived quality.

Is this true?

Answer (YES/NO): NO